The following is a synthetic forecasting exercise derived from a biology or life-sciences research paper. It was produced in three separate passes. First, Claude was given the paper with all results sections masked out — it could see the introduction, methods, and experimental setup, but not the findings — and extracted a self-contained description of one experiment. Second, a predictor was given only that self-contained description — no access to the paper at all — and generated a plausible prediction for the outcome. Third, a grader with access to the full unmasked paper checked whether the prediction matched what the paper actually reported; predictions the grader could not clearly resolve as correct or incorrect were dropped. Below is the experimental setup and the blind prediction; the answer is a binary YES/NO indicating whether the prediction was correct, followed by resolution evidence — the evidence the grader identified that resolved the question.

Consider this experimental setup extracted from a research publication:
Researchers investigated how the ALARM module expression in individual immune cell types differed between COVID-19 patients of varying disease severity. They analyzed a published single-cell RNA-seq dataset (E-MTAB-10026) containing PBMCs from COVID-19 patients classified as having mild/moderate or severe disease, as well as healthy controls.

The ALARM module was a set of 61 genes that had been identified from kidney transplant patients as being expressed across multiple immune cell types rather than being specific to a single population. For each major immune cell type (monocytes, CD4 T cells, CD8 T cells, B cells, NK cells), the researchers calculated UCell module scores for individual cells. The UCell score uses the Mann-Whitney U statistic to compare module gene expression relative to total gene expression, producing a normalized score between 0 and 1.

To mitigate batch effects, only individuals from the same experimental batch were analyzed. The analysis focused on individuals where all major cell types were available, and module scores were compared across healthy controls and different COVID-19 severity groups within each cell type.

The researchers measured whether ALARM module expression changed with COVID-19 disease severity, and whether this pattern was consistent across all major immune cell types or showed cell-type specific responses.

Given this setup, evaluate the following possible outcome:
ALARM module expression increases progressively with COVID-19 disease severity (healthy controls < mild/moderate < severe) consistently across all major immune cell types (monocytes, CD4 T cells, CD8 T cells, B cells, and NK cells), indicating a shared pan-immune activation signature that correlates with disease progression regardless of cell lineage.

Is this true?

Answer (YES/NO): NO